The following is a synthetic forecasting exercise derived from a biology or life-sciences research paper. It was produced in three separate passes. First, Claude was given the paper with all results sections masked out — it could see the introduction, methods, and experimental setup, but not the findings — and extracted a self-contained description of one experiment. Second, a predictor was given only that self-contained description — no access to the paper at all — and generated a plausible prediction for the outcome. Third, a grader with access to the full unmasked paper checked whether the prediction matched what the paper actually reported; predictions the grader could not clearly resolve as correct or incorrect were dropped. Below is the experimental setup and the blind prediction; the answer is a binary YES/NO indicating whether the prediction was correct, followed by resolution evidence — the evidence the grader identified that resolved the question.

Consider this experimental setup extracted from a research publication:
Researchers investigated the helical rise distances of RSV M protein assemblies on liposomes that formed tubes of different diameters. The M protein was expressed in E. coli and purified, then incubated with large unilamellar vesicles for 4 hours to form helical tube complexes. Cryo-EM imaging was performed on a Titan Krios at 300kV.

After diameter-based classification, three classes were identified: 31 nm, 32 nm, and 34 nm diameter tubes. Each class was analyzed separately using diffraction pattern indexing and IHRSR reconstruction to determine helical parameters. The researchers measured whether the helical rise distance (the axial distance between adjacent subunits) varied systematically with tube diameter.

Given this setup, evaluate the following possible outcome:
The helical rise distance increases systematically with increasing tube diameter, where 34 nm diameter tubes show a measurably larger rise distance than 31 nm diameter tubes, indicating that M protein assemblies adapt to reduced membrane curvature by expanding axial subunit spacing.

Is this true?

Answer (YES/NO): NO